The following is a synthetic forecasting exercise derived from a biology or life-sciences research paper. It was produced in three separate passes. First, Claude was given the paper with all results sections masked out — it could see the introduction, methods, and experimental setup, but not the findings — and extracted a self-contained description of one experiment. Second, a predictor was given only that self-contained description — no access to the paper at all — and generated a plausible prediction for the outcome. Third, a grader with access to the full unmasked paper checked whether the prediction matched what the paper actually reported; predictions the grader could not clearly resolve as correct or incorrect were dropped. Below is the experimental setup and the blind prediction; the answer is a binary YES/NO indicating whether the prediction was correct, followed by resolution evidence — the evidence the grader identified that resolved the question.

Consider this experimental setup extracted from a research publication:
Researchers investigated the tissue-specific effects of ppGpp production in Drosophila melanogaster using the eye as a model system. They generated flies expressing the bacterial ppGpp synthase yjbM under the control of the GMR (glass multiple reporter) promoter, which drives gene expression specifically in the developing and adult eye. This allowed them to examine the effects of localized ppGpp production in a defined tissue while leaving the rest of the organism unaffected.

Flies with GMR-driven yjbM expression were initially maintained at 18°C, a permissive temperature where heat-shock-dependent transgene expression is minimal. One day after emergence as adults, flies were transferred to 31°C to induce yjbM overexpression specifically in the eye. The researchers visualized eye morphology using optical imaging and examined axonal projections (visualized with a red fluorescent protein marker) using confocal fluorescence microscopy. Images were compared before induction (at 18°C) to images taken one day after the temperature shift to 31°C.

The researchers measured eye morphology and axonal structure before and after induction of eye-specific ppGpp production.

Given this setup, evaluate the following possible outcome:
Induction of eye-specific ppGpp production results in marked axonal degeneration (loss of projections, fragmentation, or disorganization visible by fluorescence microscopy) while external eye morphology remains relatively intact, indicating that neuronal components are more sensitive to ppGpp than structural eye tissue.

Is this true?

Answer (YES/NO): NO